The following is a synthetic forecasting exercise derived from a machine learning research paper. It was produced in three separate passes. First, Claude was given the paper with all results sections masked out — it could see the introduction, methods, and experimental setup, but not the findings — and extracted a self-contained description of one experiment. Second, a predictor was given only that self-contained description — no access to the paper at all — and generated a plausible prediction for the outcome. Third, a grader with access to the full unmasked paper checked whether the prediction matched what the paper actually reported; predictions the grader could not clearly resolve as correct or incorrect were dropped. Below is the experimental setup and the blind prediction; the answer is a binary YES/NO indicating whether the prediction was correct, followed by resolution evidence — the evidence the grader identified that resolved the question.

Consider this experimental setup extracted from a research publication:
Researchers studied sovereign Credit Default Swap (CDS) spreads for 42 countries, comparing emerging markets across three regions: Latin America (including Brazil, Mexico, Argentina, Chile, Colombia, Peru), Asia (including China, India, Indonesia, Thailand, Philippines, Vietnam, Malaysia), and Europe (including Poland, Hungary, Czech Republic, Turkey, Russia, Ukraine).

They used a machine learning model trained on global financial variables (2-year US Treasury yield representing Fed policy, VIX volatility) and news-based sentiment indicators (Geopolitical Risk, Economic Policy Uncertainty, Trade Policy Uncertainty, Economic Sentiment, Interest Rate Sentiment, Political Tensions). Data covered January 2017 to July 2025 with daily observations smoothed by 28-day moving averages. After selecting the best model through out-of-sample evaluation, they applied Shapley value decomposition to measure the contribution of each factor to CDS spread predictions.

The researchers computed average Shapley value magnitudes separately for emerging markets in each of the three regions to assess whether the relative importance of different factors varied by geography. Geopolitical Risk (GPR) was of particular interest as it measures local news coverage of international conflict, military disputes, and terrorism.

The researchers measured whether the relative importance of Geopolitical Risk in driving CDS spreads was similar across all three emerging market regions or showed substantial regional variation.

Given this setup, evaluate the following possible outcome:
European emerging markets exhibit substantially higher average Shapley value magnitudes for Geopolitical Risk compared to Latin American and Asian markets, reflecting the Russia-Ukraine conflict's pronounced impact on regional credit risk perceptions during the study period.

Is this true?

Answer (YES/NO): YES